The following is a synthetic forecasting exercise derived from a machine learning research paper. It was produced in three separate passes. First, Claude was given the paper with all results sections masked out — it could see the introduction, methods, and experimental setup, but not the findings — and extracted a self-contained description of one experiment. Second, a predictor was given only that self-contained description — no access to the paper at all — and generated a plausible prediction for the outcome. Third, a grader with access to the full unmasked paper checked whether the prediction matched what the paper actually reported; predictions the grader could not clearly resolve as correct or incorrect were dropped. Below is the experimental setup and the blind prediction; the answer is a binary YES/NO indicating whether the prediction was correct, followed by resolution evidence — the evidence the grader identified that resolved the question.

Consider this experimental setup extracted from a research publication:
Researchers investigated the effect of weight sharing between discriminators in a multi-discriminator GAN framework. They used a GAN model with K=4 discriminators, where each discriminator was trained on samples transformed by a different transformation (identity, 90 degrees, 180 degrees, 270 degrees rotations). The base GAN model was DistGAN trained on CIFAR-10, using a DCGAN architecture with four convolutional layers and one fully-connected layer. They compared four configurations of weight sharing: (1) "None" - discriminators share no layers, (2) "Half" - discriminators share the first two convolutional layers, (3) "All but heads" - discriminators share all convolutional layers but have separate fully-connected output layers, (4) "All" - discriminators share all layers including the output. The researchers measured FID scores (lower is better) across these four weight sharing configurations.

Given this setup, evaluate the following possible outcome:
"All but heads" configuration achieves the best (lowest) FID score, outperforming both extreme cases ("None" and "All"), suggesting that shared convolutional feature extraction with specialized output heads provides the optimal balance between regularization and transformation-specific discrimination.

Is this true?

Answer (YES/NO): YES